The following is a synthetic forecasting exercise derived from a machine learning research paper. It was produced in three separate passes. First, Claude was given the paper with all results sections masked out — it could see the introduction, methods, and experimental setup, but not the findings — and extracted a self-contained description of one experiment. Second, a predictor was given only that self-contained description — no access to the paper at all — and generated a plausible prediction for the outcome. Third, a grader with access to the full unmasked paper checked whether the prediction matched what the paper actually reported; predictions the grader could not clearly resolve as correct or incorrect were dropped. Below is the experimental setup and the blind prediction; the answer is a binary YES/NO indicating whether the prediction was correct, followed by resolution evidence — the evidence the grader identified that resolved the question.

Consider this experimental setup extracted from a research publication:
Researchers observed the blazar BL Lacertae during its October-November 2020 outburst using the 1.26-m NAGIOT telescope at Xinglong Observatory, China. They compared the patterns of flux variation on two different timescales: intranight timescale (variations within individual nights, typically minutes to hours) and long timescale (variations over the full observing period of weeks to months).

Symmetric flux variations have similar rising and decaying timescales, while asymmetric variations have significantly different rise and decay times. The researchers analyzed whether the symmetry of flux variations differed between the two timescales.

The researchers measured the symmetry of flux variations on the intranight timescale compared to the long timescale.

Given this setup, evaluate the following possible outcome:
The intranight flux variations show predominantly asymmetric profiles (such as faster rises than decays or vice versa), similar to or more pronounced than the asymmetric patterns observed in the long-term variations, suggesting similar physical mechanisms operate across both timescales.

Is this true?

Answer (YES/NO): NO